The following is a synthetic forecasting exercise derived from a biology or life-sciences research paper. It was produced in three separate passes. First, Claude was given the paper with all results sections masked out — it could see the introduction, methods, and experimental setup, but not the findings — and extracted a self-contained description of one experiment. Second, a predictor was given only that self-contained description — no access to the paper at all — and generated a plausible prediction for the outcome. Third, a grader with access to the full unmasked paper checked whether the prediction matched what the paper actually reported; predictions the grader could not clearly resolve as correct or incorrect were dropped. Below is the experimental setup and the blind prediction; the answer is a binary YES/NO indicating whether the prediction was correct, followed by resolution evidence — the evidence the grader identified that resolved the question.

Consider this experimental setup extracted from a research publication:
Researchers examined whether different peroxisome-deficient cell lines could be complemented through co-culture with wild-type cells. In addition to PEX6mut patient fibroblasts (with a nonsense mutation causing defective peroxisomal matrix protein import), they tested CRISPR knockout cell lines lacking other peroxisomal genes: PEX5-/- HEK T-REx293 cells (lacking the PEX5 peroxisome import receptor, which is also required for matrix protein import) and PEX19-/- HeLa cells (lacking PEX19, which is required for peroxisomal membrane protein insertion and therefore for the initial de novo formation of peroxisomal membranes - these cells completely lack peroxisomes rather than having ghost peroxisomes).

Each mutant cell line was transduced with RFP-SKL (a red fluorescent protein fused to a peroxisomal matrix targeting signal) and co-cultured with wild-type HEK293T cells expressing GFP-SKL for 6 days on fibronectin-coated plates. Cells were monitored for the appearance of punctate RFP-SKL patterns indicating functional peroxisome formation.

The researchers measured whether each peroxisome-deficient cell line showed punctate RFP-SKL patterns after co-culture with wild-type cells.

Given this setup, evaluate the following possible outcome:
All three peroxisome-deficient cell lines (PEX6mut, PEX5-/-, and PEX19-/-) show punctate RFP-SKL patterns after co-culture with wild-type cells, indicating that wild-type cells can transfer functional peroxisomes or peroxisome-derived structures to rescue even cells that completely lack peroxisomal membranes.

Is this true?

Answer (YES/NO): NO